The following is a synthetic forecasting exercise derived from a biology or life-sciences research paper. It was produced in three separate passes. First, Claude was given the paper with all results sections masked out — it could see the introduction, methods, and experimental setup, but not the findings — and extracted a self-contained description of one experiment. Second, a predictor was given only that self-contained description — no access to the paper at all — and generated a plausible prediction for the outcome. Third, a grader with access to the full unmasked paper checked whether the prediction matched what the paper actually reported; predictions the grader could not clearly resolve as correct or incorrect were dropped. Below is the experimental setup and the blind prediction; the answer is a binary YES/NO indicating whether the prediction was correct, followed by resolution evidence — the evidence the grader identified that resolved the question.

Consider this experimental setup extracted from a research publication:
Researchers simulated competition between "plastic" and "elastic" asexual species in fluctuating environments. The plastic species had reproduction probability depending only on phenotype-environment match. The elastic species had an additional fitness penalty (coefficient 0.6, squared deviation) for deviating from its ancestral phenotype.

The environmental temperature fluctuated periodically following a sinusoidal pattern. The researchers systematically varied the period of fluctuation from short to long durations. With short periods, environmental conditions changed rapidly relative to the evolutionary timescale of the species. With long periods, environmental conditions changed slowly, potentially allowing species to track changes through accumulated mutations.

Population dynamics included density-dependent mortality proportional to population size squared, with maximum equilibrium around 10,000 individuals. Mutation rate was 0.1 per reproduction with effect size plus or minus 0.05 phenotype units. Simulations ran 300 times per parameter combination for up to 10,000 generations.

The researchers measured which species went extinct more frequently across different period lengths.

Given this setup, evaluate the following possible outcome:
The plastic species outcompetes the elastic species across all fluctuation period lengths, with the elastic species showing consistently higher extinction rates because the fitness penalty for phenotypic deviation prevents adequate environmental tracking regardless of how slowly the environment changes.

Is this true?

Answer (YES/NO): NO